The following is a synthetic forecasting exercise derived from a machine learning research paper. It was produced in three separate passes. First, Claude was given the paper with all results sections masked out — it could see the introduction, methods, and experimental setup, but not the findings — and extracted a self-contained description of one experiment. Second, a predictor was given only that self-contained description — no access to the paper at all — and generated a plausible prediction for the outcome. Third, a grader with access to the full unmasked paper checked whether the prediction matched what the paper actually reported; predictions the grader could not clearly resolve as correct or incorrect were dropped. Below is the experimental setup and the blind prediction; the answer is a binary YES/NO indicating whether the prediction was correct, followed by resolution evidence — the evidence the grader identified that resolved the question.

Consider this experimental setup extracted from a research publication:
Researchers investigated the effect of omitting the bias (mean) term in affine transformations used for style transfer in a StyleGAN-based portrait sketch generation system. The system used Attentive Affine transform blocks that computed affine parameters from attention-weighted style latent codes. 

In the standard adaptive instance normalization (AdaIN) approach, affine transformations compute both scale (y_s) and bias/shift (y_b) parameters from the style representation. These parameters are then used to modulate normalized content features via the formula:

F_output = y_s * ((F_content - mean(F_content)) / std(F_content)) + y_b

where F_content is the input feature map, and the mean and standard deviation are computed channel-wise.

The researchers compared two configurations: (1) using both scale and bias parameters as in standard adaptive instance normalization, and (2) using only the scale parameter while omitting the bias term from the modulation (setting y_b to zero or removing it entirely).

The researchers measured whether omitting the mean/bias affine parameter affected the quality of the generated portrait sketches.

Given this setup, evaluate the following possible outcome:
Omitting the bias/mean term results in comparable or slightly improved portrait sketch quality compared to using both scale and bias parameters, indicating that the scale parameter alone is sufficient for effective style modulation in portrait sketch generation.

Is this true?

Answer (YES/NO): YES